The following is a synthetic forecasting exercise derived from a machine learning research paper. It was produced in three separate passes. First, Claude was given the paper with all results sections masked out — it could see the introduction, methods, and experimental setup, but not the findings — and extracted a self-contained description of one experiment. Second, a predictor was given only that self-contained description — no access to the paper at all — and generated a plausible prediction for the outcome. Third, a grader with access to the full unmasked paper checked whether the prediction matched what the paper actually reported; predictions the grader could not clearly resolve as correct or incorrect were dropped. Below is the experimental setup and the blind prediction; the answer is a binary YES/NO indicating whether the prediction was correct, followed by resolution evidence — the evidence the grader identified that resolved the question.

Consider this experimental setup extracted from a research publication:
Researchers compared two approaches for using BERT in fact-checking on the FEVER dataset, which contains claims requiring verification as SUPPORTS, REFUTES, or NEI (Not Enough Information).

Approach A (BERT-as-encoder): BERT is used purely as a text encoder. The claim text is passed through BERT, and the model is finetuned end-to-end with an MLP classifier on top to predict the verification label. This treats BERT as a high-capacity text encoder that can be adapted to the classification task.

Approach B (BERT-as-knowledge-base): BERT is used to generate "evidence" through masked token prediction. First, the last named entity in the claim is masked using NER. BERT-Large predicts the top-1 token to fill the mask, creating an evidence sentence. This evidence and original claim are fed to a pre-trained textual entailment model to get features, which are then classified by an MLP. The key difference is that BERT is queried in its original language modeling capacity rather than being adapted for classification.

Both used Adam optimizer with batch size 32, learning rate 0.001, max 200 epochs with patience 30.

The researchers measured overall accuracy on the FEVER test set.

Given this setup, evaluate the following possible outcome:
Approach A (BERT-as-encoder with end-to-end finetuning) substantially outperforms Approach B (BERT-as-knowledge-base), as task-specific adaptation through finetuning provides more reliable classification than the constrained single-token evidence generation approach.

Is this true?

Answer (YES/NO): YES